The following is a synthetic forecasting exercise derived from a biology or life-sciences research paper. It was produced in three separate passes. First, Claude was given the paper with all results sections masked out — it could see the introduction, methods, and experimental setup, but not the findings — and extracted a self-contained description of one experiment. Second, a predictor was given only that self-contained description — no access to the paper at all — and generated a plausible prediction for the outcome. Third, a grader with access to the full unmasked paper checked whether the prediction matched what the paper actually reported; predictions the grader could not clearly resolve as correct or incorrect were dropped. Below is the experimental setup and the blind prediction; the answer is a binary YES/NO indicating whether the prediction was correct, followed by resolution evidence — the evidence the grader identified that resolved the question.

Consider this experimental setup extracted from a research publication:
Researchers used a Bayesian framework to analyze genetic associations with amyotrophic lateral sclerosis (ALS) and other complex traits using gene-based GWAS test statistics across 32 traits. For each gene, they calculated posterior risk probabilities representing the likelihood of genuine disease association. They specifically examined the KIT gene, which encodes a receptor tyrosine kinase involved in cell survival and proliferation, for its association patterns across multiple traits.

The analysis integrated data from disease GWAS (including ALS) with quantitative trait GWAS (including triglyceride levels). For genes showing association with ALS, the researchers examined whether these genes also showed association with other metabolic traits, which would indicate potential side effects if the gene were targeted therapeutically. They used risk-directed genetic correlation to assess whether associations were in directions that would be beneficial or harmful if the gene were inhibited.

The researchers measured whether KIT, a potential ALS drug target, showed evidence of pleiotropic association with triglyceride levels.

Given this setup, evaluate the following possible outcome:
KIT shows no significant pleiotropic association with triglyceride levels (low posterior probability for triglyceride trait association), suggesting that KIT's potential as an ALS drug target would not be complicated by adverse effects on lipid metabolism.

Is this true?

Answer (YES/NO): NO